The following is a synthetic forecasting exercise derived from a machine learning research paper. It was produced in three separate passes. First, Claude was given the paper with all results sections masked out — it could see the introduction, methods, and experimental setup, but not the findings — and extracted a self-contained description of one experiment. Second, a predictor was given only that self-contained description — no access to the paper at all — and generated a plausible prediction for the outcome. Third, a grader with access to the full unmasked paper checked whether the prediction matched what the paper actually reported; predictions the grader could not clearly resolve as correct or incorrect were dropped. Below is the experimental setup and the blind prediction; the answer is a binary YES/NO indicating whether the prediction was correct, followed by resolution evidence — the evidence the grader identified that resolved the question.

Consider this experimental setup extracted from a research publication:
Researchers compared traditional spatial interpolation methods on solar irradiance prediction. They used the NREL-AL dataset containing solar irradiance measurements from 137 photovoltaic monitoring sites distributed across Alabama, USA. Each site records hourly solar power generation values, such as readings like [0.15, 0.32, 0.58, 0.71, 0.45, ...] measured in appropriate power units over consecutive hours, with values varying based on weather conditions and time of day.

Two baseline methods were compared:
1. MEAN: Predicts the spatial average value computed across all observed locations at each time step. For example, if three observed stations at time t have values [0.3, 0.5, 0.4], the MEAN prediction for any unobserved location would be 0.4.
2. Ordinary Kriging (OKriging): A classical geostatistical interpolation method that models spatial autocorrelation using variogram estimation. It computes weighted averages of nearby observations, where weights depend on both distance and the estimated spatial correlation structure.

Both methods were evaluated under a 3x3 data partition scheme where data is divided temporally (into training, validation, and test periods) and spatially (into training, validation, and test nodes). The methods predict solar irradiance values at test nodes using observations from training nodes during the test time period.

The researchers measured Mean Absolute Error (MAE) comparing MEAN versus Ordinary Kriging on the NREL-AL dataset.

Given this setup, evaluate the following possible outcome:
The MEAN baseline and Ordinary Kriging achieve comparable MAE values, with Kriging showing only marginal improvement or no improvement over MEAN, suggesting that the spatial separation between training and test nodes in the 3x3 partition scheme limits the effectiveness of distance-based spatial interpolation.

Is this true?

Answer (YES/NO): NO